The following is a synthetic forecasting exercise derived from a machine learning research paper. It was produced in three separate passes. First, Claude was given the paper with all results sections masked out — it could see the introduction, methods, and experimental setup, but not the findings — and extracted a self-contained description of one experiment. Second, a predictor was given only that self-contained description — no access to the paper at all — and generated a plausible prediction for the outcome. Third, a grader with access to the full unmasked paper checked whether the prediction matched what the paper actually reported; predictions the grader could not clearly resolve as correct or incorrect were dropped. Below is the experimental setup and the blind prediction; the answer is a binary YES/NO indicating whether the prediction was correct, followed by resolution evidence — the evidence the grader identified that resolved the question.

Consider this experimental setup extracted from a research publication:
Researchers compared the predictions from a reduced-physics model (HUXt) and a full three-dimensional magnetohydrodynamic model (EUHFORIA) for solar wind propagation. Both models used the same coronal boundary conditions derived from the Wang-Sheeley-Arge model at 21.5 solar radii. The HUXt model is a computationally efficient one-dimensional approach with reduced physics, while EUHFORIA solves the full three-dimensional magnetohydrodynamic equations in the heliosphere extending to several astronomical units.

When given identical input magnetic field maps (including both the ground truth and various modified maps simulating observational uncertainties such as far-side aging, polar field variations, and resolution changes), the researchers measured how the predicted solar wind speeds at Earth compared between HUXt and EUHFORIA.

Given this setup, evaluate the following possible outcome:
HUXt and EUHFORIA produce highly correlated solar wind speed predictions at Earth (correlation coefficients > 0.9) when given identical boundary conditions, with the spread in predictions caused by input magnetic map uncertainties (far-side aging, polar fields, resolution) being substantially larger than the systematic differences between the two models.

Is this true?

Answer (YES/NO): NO